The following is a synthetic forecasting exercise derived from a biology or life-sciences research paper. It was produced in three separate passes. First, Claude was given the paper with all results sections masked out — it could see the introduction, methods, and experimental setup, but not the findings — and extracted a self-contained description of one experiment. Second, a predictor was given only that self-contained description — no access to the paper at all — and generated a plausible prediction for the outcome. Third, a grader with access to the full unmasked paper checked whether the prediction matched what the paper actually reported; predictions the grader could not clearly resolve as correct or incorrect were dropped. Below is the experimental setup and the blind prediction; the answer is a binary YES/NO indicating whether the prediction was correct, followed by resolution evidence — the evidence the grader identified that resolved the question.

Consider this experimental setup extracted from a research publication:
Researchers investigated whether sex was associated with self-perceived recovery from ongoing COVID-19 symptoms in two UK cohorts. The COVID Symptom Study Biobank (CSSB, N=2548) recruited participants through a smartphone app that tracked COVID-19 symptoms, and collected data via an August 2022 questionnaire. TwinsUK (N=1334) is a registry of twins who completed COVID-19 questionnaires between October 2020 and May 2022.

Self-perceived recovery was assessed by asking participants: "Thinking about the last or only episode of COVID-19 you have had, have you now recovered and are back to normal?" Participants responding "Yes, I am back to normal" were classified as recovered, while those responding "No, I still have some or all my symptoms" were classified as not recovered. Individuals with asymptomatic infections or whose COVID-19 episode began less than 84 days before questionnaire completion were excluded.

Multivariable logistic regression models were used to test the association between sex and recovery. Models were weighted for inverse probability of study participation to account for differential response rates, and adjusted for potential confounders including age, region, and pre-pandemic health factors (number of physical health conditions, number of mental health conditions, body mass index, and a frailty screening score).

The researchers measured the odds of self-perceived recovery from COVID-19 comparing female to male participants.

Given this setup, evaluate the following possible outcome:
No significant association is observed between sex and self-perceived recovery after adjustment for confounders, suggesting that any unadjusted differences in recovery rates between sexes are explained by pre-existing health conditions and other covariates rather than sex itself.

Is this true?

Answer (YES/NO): NO